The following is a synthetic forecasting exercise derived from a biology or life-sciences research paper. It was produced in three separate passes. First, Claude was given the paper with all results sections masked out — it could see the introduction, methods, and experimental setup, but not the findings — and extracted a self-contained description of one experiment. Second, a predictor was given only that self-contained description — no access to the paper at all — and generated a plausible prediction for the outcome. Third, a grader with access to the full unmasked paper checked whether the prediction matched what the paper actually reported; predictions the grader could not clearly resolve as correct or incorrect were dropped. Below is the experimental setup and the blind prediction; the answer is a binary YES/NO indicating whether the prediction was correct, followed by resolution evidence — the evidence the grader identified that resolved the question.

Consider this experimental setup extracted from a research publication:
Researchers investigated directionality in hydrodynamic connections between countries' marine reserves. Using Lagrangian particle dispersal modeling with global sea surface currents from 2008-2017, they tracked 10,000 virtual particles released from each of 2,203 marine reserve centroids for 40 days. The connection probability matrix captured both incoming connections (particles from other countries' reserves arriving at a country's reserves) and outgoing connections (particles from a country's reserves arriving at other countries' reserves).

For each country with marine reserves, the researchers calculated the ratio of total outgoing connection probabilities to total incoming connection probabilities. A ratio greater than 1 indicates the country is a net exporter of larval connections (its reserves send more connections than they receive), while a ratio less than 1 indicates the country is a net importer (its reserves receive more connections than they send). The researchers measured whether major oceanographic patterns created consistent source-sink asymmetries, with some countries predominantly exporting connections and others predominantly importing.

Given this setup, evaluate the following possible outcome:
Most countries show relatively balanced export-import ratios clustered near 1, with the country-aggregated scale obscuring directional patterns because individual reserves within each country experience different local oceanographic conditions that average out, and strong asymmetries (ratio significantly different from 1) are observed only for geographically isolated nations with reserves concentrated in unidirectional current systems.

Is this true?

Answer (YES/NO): NO